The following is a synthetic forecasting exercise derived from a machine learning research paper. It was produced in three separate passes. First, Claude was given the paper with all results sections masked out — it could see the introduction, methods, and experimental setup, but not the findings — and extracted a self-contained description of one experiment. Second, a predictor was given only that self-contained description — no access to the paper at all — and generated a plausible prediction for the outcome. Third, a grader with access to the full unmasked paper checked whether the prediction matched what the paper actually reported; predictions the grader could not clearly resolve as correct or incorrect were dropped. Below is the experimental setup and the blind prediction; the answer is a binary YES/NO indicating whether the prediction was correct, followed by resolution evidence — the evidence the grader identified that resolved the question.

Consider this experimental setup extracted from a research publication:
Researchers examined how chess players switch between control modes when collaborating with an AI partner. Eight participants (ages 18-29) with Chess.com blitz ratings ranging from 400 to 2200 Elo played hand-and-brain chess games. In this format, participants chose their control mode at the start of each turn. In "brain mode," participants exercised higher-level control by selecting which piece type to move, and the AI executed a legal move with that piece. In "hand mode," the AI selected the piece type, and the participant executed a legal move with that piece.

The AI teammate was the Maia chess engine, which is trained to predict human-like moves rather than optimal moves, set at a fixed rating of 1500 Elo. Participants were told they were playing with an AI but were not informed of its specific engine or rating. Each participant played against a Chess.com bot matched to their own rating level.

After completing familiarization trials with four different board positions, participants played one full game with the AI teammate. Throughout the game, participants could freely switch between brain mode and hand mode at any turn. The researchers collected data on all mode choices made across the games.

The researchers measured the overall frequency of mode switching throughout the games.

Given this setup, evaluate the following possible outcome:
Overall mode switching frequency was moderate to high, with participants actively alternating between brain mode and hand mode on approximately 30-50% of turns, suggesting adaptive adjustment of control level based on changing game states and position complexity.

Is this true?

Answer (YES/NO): YES